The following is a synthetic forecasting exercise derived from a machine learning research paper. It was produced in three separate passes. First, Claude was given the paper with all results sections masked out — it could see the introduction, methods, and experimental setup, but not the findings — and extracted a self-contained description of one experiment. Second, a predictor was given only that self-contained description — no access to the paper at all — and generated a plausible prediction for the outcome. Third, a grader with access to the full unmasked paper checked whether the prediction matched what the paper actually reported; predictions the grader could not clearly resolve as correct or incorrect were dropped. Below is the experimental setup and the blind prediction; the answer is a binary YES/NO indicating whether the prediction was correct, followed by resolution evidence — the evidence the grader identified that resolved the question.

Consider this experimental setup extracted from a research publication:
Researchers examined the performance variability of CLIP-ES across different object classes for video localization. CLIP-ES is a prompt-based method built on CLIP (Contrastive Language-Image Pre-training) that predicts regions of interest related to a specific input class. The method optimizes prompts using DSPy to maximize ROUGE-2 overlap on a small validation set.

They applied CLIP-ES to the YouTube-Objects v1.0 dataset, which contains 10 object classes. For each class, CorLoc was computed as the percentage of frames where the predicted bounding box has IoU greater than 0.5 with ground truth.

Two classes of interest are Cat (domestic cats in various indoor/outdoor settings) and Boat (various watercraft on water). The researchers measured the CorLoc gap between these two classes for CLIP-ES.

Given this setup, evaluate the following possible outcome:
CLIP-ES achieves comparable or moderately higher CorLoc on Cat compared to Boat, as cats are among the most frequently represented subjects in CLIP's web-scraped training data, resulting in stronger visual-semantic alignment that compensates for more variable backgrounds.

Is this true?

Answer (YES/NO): NO